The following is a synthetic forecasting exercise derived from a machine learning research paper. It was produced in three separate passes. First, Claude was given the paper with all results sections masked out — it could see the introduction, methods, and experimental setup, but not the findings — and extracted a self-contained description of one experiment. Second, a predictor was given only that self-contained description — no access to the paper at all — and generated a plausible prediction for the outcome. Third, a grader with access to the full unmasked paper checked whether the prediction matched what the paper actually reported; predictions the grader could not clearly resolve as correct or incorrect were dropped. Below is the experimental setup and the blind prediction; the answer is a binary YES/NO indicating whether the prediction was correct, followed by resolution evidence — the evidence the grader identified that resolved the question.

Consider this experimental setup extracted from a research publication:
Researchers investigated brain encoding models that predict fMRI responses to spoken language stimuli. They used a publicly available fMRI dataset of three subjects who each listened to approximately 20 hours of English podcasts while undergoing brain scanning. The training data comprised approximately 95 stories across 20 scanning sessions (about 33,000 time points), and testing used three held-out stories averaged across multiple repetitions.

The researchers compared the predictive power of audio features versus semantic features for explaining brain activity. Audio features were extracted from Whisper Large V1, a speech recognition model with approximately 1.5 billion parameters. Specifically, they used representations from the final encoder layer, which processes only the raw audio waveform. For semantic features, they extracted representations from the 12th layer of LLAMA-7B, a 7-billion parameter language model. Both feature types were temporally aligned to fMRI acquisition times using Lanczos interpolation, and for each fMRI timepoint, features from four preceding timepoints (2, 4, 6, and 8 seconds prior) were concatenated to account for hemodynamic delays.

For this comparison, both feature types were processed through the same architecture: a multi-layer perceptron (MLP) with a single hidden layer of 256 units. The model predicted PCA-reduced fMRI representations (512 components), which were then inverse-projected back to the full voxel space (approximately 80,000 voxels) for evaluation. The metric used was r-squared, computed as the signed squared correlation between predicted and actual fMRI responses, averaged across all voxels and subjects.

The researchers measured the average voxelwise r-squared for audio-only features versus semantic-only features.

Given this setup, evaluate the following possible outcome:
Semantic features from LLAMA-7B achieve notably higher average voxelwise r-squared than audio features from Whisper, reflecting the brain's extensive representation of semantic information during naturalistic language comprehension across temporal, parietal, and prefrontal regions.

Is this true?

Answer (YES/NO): YES